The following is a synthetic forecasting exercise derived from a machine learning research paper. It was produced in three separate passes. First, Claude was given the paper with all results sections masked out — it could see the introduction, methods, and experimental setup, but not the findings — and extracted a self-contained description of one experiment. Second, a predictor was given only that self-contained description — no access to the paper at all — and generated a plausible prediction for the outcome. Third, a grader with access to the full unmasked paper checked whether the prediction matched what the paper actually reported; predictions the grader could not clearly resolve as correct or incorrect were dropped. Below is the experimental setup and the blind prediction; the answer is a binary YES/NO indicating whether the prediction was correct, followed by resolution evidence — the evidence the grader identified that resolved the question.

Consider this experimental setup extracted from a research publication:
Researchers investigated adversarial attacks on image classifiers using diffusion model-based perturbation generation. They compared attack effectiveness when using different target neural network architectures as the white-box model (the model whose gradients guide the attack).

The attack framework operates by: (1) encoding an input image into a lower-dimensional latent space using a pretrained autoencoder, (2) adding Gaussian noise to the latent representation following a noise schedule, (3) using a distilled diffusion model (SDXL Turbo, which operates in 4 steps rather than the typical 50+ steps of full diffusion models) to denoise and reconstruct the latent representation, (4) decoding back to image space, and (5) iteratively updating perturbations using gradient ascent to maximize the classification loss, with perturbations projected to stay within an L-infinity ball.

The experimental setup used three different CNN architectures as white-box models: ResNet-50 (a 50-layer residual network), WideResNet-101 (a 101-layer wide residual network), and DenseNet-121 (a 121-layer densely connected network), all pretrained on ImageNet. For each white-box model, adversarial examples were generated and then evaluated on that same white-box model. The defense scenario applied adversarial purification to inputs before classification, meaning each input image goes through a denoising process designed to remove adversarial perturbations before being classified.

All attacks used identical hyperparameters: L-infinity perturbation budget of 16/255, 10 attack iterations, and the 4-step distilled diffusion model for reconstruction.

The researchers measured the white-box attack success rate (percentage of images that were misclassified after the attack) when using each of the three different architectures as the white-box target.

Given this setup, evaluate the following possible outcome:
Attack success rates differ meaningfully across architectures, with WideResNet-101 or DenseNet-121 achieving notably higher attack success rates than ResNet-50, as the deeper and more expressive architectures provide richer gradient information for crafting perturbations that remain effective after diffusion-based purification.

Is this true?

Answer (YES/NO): NO